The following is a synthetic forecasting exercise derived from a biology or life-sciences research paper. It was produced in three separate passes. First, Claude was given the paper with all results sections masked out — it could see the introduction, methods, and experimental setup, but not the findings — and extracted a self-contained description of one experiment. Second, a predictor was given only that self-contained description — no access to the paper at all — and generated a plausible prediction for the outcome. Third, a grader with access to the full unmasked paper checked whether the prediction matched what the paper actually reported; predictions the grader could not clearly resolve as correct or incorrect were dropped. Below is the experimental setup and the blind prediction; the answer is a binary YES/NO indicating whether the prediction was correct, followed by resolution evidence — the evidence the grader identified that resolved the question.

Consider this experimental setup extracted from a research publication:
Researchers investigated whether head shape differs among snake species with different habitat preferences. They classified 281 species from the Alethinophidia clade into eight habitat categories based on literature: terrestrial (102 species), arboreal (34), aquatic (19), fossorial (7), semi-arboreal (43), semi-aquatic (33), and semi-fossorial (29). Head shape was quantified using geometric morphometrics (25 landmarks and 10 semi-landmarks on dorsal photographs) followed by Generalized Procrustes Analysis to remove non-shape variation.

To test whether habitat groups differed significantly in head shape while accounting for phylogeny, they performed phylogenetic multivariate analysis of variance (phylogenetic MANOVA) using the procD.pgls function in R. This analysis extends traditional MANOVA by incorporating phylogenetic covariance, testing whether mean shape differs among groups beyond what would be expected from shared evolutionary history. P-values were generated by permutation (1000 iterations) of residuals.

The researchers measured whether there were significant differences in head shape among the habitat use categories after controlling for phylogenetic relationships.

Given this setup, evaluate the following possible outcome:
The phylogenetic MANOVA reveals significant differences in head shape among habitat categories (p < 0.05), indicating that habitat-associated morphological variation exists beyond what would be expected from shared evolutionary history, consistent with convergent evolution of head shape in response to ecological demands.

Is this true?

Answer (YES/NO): YES